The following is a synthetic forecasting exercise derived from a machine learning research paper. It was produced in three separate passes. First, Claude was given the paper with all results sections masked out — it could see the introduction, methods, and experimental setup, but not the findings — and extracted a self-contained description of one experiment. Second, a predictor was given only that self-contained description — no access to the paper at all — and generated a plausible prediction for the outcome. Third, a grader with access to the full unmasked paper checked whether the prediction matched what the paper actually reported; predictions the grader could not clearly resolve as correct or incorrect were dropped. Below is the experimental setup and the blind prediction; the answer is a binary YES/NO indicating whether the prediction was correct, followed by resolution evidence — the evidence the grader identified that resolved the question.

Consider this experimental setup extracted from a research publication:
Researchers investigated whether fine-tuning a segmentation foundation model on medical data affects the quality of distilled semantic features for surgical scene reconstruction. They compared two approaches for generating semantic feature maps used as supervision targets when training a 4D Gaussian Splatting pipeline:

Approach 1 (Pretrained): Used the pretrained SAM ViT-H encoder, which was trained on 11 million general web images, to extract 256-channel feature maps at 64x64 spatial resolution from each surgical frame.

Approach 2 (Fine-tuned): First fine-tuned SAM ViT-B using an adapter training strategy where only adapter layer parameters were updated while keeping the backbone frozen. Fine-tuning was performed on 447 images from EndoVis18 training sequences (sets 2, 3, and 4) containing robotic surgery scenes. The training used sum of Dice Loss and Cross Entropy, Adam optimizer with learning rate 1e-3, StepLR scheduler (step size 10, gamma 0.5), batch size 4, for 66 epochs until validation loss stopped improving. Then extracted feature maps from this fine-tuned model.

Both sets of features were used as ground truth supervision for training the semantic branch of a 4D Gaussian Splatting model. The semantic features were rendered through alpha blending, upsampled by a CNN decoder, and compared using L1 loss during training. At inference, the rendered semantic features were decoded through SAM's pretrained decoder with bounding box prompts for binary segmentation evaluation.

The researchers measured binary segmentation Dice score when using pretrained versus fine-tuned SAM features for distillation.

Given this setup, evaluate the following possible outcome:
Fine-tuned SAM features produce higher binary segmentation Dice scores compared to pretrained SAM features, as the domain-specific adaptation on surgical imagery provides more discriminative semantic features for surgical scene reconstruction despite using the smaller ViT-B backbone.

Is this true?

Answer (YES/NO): YES